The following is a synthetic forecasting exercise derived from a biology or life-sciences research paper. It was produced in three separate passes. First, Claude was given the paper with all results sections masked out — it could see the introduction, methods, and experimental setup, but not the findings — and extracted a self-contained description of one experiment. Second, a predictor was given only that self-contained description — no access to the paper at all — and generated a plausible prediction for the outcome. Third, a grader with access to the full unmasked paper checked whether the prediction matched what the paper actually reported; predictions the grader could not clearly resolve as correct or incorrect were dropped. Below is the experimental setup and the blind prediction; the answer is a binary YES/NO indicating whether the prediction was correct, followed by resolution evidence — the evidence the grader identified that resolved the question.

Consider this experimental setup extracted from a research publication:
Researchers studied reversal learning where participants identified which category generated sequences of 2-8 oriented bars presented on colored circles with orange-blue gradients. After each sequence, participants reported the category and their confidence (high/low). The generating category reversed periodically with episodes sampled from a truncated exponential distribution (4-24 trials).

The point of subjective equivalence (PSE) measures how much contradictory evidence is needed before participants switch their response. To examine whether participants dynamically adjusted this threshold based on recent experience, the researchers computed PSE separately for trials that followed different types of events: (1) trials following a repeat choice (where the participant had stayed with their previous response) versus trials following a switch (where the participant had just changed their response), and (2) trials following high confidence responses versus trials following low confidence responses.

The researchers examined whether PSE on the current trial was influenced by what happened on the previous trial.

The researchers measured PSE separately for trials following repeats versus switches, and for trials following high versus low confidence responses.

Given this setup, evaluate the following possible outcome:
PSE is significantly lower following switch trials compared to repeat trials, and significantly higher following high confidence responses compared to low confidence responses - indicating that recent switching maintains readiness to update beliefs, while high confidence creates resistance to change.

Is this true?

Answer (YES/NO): NO